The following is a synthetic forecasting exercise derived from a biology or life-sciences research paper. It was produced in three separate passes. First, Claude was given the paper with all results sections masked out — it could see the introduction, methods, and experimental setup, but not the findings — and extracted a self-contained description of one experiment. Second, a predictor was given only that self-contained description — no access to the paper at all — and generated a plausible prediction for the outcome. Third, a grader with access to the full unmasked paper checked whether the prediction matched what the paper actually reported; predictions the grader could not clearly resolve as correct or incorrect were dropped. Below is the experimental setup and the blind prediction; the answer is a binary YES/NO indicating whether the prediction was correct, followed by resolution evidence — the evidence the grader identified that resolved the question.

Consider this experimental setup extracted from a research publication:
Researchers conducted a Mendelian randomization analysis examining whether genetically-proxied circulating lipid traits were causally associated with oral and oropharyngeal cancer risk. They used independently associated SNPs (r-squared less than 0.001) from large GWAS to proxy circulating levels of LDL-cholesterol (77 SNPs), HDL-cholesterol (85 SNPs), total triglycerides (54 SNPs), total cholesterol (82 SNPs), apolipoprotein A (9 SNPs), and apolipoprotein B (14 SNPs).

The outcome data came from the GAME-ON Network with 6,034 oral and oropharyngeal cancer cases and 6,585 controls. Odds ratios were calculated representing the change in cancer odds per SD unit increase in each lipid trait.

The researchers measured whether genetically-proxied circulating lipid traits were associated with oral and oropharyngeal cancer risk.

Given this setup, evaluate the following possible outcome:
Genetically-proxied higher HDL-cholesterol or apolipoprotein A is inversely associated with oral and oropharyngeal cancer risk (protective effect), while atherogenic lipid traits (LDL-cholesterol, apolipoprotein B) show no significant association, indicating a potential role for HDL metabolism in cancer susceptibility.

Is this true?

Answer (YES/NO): NO